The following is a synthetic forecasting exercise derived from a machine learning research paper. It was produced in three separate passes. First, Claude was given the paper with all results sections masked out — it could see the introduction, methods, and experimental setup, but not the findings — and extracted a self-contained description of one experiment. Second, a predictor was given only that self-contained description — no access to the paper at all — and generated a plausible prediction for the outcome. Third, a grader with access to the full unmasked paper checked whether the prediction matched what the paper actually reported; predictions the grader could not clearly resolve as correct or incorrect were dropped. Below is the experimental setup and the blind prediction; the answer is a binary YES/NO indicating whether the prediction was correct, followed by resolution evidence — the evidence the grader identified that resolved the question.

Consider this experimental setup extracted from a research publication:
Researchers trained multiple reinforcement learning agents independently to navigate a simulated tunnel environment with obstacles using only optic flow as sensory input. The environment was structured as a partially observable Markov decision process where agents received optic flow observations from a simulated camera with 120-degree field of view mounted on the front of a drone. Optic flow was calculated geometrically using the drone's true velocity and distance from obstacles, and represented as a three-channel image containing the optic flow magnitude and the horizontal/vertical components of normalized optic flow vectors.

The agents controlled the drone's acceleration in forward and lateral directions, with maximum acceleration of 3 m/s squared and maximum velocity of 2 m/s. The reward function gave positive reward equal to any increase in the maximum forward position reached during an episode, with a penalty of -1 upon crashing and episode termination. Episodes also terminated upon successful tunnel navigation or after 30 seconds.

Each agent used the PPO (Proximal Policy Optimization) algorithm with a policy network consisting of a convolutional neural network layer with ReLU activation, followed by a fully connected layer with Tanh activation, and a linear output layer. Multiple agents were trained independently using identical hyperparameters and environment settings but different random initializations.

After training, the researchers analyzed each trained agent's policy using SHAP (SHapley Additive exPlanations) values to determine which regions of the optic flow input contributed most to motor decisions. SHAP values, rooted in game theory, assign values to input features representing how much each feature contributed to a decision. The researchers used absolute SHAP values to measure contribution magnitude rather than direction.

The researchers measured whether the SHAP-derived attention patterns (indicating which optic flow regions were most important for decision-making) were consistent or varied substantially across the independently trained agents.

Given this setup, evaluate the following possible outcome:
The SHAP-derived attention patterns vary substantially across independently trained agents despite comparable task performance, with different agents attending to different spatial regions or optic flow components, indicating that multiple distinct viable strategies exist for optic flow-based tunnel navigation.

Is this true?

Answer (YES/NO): NO